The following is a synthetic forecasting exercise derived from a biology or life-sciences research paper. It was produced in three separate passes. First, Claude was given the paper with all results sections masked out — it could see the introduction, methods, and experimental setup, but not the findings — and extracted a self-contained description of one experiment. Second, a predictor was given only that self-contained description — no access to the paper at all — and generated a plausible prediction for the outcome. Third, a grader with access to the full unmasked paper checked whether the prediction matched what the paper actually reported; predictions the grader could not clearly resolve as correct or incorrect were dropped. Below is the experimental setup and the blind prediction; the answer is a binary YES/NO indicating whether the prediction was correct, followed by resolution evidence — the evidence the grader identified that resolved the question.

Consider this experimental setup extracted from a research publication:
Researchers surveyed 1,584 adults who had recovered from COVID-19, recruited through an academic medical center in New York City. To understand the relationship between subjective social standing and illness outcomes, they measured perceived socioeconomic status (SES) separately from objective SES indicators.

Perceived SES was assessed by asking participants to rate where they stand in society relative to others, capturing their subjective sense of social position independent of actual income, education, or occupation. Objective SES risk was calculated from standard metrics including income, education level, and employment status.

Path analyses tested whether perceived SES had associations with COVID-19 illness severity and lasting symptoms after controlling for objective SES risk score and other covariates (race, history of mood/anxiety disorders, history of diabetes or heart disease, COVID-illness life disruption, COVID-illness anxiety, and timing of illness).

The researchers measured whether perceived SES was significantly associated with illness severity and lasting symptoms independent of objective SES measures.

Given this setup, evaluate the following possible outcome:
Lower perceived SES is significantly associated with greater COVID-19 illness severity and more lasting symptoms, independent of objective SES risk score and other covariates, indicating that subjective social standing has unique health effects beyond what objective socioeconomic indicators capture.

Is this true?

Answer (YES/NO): NO